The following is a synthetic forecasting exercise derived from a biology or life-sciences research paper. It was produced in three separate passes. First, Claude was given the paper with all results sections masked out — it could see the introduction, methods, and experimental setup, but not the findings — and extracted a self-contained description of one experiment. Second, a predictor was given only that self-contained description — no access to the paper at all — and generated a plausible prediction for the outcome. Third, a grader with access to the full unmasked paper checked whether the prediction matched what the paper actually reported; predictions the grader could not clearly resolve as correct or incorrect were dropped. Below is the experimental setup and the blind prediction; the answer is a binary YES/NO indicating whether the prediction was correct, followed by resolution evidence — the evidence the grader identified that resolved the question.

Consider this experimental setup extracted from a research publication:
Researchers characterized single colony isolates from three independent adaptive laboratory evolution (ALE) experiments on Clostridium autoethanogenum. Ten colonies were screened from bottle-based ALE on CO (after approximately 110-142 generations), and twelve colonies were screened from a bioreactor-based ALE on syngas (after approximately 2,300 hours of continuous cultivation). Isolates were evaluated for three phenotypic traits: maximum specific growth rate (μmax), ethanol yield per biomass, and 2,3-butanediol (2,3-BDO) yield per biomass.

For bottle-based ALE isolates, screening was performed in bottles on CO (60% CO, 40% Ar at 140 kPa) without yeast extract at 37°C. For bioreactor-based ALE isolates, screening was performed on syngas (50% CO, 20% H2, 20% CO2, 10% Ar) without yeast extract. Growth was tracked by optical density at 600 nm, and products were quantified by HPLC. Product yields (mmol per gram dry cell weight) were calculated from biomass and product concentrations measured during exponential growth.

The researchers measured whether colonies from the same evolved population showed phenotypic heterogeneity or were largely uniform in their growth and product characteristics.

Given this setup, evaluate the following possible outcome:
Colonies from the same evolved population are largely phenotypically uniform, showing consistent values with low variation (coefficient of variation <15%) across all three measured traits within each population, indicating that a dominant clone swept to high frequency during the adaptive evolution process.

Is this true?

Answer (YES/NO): NO